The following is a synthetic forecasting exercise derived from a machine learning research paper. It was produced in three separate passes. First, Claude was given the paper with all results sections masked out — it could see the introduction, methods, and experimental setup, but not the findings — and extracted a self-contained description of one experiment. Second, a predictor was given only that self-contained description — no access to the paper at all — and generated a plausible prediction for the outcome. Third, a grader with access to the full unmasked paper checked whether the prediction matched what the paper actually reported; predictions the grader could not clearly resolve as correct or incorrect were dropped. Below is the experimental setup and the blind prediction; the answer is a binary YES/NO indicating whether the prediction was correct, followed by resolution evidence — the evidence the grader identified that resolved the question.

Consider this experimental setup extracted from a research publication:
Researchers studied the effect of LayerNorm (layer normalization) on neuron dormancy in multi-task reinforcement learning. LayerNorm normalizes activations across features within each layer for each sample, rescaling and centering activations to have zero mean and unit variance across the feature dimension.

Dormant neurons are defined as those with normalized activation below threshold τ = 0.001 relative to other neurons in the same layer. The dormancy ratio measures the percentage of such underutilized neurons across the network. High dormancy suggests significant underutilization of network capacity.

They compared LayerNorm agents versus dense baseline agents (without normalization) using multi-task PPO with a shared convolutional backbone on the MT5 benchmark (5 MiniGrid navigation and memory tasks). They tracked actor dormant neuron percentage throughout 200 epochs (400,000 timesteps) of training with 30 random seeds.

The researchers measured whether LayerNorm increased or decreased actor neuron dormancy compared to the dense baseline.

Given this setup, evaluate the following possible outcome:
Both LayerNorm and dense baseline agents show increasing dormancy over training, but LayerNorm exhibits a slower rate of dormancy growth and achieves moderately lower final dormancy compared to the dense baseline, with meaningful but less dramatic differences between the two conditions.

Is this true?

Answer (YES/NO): NO